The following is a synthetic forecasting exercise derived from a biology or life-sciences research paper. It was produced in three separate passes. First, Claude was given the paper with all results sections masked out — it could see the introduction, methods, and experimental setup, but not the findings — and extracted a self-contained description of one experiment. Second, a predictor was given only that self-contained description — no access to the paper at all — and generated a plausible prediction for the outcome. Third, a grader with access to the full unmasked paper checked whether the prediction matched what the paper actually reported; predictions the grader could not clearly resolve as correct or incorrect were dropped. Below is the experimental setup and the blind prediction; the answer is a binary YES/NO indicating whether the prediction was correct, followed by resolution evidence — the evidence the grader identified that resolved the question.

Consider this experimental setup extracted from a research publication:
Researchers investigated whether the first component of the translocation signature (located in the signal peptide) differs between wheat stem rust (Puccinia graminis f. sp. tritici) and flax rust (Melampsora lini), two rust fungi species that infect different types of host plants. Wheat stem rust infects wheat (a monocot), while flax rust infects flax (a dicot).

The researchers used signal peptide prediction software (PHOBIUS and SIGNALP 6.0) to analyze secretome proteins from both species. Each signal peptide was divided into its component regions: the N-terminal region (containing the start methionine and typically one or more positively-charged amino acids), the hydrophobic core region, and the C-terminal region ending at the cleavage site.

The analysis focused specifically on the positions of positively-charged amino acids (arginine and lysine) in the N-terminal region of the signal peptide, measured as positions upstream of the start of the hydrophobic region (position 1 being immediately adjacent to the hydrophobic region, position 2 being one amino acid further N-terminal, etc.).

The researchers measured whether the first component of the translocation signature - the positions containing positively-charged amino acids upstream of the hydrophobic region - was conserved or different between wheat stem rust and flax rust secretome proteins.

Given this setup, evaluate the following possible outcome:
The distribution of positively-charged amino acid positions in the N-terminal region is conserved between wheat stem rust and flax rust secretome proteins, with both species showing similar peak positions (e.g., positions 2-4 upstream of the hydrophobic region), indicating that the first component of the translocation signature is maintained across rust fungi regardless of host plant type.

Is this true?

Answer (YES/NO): YES